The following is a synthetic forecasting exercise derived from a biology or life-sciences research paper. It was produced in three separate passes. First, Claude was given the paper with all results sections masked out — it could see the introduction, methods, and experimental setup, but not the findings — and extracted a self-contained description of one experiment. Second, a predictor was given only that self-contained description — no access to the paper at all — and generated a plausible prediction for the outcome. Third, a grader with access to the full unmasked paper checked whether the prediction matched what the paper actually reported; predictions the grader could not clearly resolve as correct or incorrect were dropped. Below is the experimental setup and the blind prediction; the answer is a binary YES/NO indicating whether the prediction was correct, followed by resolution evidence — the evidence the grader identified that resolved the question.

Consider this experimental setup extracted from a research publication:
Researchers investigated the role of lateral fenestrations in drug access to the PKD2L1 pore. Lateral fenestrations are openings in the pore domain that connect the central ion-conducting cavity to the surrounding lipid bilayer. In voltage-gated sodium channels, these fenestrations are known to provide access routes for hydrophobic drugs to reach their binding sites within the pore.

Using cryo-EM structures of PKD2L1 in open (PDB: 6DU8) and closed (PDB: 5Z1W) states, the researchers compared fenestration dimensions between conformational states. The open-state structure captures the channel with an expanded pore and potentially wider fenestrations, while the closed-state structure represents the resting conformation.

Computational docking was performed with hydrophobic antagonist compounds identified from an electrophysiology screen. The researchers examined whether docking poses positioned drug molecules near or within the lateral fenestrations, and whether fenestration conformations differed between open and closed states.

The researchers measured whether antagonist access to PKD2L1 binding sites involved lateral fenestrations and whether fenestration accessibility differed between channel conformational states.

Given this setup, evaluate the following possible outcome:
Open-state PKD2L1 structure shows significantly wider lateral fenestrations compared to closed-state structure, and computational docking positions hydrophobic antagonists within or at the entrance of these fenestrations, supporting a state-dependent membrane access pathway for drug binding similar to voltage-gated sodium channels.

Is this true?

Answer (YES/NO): NO